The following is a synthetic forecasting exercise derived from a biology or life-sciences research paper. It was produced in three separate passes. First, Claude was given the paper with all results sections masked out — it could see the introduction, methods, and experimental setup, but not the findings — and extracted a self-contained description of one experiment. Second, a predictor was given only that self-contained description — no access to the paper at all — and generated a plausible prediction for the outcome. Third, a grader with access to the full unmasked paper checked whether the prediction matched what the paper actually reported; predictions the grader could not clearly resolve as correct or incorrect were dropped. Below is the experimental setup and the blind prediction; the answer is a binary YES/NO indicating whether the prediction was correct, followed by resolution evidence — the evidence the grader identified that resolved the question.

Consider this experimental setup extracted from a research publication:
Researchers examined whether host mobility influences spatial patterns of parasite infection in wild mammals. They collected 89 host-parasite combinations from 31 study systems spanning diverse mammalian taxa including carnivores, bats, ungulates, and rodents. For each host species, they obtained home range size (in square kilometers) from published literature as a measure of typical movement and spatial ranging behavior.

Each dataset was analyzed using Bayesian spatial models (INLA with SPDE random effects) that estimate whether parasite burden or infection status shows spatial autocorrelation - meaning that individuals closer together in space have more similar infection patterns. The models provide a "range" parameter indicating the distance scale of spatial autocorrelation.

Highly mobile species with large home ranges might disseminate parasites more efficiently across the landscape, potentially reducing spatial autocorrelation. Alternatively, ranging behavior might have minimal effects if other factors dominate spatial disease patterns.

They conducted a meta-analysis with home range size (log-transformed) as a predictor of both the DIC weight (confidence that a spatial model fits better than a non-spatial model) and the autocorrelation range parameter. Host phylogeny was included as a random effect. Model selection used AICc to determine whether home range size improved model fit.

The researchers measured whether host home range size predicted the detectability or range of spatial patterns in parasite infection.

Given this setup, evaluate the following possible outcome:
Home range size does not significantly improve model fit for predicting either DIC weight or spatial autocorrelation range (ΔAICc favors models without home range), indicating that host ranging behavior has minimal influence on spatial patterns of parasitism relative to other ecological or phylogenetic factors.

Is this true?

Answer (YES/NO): YES